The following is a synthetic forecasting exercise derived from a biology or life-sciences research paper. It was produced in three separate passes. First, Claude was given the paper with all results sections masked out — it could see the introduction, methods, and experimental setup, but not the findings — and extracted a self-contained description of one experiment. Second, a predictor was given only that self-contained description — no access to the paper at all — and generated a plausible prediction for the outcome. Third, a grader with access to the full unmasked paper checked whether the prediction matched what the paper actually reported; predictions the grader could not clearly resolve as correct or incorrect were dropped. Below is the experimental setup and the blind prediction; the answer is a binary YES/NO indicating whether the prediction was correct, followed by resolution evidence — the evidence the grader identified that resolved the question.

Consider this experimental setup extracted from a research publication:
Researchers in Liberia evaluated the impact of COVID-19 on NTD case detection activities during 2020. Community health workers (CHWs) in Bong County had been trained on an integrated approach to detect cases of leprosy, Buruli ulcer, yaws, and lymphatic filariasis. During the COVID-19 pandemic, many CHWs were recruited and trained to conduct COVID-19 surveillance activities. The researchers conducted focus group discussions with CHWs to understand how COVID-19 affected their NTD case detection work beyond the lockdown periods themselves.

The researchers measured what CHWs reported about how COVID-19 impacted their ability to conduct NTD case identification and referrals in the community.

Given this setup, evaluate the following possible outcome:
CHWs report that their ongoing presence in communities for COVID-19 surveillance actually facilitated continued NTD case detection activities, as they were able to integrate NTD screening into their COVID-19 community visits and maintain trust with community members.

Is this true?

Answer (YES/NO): NO